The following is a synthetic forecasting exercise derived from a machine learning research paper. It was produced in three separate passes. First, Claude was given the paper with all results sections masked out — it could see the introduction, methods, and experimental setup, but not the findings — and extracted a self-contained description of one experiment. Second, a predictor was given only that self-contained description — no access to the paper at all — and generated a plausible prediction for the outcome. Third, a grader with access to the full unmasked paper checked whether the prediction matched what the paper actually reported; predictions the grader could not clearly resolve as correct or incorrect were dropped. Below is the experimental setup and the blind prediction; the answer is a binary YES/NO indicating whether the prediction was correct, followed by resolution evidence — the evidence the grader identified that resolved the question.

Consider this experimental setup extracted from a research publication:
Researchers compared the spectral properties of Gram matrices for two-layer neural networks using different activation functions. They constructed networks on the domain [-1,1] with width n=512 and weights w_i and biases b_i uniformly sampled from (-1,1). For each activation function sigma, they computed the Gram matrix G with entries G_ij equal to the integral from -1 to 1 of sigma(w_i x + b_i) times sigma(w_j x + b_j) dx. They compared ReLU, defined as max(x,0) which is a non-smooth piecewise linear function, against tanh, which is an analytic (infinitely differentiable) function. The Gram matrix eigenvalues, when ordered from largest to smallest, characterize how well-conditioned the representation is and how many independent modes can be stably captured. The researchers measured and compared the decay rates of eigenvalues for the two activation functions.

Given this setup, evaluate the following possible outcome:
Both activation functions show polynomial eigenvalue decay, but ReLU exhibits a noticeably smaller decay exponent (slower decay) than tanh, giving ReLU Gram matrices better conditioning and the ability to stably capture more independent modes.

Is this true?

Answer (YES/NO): NO